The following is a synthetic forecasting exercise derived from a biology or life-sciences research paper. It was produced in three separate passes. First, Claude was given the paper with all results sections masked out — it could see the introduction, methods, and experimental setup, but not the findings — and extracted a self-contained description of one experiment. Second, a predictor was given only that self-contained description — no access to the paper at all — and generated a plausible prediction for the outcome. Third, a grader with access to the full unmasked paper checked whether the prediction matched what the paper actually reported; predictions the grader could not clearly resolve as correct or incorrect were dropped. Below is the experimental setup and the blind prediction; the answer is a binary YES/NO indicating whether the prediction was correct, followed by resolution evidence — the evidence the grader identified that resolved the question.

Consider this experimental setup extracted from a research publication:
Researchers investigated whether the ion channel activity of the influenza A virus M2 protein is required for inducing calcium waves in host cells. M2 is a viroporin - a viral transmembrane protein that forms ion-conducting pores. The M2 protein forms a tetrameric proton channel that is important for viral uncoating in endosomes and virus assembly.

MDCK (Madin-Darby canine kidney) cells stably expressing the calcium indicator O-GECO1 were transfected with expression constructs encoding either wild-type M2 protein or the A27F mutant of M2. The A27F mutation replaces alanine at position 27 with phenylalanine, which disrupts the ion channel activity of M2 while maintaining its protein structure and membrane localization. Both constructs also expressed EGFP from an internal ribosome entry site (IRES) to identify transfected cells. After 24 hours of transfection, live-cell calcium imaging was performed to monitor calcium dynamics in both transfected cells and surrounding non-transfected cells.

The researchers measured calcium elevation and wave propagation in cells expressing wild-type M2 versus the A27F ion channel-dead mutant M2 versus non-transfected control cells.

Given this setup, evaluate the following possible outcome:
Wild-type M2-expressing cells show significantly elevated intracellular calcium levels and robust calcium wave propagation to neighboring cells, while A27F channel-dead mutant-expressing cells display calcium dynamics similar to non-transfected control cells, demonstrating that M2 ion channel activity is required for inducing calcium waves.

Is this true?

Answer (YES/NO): YES